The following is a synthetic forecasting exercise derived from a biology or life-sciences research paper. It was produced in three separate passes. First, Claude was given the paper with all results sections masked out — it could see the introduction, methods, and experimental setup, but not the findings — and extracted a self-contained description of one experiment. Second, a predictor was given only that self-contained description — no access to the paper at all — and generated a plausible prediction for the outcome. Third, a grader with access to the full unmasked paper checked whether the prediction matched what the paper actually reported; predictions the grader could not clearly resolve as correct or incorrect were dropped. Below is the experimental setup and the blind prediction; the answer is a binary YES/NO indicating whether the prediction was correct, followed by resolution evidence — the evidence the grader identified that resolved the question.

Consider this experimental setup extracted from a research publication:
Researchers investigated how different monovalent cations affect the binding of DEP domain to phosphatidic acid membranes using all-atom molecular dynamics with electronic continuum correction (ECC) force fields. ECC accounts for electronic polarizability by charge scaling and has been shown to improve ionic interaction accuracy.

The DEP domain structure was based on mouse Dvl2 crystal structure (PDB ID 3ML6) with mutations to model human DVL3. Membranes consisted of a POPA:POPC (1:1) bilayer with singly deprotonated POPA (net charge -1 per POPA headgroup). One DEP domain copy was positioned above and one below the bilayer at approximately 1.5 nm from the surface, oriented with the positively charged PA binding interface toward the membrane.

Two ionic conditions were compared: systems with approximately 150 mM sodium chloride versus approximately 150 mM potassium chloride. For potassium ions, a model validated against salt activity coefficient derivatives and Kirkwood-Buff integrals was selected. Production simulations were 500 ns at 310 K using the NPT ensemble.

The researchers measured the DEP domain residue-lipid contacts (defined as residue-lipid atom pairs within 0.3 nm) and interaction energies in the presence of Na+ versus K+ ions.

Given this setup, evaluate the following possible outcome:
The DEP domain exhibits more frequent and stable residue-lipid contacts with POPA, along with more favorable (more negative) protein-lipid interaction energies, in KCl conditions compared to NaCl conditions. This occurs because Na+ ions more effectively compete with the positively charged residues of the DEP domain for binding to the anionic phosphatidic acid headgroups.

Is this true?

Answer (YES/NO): NO